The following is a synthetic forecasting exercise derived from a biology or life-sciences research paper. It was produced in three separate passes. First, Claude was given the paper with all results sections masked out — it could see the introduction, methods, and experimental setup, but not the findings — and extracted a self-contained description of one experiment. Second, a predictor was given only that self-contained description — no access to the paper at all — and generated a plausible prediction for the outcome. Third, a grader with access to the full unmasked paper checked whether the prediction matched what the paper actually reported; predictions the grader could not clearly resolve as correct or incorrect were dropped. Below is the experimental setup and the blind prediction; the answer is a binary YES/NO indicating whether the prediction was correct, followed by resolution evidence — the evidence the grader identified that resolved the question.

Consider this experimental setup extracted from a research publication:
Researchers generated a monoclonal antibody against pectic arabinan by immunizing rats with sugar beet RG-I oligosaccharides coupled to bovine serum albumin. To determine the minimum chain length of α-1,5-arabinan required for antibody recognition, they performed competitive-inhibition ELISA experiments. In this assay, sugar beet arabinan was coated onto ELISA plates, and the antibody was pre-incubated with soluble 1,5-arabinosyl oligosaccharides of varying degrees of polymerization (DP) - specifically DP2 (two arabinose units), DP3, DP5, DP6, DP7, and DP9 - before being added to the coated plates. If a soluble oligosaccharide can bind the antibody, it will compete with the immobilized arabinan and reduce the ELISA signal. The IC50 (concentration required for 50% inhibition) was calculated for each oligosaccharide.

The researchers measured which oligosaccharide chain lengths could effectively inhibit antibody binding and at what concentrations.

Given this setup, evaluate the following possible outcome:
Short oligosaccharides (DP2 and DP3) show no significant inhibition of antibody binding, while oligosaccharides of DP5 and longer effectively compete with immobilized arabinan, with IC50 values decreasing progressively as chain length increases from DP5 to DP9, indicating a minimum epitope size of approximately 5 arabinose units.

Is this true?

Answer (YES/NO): NO